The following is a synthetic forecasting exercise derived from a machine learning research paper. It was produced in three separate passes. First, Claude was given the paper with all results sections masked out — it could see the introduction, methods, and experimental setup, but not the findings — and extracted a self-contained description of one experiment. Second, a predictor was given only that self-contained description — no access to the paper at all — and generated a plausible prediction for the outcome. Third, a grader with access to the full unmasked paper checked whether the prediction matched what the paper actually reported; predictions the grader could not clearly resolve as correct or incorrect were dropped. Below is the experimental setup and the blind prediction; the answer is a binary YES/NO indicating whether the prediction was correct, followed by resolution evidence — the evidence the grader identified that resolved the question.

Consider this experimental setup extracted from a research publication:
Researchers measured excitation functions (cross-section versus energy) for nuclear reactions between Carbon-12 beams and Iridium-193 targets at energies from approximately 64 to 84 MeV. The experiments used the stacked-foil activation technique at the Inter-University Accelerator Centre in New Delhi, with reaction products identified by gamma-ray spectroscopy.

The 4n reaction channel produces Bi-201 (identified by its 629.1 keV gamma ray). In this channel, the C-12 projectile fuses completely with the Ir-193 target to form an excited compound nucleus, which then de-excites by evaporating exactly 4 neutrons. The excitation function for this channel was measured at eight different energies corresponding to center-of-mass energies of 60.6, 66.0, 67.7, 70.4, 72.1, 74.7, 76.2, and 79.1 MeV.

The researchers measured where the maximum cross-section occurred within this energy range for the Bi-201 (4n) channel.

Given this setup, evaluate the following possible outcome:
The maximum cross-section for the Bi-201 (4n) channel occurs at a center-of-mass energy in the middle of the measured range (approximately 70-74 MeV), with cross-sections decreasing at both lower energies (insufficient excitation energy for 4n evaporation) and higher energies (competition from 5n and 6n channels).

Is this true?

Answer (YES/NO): NO